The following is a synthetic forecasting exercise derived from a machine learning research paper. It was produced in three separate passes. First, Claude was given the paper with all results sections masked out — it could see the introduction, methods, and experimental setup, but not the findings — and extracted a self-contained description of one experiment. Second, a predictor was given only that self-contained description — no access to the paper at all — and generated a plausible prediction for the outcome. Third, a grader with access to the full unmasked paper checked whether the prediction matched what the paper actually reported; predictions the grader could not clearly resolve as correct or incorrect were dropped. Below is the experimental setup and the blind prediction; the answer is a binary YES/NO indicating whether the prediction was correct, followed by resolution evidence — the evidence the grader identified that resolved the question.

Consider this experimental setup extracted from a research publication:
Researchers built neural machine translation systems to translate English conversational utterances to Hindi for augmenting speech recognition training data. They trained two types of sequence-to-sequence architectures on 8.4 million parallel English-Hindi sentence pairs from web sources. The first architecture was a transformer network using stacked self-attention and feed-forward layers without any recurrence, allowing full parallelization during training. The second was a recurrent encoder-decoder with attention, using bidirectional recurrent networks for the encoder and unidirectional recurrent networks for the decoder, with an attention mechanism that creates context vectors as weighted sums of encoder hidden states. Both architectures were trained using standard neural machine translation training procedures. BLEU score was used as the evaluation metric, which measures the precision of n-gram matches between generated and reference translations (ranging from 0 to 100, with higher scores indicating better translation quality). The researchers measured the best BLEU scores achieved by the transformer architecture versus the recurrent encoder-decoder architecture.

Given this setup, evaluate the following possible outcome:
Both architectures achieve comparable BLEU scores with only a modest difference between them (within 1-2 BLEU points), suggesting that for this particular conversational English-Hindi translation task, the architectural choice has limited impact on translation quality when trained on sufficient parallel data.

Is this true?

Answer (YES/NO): NO